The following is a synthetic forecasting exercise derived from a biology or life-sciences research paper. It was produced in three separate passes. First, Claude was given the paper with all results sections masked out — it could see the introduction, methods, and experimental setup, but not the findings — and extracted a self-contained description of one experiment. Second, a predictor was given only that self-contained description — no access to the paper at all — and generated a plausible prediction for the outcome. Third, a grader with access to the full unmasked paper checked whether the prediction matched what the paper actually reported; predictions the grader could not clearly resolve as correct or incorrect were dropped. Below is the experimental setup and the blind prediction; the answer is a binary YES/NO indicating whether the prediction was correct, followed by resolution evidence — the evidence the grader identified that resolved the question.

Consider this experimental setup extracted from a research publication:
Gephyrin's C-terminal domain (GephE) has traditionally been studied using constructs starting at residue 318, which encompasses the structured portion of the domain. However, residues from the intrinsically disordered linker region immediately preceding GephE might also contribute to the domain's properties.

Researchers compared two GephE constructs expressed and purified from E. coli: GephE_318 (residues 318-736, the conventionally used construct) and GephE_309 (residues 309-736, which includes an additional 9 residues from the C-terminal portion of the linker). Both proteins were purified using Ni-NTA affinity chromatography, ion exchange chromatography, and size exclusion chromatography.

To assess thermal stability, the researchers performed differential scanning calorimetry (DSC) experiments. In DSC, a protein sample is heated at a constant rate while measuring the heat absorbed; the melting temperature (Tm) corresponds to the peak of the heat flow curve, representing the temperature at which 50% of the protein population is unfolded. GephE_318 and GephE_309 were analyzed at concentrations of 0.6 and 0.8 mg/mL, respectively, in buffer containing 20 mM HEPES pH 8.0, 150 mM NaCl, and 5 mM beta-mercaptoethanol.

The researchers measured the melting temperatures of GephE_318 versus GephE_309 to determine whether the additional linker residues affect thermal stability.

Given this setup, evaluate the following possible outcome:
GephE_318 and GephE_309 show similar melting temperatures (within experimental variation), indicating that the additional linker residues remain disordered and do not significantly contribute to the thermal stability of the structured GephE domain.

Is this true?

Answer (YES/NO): NO